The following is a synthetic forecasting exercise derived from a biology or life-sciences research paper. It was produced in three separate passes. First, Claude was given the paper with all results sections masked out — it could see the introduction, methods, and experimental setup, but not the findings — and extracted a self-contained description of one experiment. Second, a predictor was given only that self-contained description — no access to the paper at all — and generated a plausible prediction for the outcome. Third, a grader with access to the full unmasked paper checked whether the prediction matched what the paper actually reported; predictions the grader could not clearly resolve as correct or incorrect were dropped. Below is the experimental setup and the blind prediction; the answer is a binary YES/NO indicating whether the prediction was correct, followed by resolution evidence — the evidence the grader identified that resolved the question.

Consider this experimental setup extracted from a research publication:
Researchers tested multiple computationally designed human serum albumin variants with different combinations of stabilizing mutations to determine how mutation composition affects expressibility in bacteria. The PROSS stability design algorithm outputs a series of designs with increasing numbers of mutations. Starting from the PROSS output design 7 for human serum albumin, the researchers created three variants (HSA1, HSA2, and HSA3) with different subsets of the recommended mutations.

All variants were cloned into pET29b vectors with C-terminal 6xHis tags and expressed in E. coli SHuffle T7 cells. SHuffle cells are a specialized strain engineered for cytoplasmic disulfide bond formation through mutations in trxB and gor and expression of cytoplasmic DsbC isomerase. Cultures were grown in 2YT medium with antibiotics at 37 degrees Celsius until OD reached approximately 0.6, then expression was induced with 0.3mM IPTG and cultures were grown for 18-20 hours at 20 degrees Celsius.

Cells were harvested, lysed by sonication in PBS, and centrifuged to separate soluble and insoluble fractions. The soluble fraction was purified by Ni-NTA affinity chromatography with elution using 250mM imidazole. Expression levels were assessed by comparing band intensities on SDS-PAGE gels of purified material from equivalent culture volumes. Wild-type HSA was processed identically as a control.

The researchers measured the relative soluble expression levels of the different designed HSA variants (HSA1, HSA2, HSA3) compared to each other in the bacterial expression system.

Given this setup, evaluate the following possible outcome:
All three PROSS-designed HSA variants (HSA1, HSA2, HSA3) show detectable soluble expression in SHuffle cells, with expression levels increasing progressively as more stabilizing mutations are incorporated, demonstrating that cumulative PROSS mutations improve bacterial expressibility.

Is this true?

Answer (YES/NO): YES